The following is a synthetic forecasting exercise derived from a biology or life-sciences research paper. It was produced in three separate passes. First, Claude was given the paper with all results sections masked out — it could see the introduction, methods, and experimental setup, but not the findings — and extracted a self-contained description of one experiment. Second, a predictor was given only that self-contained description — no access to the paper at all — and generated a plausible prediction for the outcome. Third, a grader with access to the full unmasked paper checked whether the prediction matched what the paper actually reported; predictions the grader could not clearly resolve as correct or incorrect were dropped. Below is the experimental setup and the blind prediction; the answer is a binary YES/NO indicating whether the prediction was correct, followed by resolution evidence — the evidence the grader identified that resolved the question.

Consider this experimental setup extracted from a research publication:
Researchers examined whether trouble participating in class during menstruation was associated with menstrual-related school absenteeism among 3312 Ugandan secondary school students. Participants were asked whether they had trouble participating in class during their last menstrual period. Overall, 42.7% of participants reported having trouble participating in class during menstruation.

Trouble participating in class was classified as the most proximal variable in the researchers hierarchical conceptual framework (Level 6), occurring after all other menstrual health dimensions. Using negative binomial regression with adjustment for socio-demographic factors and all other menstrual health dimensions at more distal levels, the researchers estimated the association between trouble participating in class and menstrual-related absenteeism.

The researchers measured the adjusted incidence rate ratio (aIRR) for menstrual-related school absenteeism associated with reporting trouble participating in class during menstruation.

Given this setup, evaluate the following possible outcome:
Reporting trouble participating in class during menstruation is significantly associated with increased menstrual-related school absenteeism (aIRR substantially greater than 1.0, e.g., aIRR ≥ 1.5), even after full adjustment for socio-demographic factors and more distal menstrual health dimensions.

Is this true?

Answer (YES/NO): YES